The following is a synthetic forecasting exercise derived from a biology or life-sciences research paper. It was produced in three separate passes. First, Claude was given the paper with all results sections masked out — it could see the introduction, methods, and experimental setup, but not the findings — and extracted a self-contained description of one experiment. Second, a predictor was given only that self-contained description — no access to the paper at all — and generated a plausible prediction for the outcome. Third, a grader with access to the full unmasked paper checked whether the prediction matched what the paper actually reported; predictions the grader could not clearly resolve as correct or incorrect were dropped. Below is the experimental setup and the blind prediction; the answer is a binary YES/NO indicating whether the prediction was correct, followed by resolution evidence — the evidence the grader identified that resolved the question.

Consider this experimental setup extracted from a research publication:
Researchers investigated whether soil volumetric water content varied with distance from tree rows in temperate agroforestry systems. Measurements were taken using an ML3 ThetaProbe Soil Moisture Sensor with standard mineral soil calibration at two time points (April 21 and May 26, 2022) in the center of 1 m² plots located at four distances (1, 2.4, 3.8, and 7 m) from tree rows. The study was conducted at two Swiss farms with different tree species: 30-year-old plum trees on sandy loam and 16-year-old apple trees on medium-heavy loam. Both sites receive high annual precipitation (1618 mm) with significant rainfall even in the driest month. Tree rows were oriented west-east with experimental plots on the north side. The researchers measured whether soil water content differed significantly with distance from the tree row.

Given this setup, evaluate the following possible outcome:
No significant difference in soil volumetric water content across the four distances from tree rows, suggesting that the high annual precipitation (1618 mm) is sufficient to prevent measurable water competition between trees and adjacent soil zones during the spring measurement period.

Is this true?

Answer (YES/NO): NO